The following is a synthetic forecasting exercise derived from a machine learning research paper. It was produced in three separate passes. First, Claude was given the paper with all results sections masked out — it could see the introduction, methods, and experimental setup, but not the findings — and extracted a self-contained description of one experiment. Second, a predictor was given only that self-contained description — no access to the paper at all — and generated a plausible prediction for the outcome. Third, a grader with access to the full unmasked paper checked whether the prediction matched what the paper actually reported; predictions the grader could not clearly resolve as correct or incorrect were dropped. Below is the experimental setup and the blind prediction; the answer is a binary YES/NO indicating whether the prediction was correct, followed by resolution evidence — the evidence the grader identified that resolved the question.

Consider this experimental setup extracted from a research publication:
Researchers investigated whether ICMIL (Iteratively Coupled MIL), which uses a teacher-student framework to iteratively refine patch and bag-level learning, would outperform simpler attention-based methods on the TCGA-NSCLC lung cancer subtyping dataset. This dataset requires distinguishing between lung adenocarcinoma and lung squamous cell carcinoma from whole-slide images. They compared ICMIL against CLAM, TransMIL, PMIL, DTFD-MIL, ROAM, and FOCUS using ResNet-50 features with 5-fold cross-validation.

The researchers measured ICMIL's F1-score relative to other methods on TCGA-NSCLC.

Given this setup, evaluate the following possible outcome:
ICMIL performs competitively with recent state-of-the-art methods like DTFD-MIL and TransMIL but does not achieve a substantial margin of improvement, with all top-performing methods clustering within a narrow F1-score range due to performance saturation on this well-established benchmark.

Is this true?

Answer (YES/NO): NO